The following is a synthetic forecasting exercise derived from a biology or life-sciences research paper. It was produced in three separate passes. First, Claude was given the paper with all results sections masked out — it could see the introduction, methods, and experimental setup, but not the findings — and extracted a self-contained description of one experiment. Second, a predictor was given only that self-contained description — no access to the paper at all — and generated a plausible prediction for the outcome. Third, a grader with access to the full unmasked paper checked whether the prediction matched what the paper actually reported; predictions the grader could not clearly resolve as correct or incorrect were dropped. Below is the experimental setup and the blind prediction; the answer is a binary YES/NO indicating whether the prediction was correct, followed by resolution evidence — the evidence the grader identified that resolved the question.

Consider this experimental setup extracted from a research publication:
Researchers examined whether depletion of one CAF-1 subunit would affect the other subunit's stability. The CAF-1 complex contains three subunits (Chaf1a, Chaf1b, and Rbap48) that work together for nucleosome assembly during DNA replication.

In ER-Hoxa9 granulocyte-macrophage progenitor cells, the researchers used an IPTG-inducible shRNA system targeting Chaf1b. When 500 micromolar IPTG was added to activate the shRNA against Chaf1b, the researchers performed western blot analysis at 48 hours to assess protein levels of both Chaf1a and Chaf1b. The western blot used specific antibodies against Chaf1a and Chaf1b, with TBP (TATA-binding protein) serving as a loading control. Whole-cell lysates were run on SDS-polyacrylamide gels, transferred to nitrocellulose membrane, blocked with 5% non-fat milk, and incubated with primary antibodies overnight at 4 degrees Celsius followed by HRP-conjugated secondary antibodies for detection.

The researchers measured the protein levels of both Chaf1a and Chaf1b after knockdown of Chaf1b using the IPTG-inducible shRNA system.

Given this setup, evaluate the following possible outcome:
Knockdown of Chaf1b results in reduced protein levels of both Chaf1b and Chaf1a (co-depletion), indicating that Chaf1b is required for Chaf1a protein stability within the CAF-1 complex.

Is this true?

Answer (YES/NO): YES